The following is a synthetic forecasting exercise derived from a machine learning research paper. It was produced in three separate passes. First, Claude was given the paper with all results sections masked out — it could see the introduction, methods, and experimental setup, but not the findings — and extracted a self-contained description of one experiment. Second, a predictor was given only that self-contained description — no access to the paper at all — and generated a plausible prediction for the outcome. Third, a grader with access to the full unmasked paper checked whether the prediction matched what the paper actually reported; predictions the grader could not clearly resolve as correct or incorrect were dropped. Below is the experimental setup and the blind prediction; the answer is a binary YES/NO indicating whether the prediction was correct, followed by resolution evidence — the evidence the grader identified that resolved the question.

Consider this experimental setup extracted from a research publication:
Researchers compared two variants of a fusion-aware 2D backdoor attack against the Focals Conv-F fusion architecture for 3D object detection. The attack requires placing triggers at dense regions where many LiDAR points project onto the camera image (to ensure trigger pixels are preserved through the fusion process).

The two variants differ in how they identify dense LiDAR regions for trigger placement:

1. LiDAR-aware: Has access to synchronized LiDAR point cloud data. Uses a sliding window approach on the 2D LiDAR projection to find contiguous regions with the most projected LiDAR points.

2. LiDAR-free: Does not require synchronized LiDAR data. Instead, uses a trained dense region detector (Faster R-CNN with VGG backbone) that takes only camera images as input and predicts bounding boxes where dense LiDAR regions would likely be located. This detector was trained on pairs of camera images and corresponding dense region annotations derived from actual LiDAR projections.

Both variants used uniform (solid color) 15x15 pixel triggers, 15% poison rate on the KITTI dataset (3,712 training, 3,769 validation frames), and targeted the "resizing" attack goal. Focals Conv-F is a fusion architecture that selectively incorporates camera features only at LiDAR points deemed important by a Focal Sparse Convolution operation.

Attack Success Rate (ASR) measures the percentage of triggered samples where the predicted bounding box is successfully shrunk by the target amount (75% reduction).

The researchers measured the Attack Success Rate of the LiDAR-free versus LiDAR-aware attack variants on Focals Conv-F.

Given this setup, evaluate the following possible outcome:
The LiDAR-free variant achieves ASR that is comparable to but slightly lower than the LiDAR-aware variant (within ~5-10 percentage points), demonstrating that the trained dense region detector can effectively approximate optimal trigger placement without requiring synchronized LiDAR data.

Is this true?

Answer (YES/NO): YES